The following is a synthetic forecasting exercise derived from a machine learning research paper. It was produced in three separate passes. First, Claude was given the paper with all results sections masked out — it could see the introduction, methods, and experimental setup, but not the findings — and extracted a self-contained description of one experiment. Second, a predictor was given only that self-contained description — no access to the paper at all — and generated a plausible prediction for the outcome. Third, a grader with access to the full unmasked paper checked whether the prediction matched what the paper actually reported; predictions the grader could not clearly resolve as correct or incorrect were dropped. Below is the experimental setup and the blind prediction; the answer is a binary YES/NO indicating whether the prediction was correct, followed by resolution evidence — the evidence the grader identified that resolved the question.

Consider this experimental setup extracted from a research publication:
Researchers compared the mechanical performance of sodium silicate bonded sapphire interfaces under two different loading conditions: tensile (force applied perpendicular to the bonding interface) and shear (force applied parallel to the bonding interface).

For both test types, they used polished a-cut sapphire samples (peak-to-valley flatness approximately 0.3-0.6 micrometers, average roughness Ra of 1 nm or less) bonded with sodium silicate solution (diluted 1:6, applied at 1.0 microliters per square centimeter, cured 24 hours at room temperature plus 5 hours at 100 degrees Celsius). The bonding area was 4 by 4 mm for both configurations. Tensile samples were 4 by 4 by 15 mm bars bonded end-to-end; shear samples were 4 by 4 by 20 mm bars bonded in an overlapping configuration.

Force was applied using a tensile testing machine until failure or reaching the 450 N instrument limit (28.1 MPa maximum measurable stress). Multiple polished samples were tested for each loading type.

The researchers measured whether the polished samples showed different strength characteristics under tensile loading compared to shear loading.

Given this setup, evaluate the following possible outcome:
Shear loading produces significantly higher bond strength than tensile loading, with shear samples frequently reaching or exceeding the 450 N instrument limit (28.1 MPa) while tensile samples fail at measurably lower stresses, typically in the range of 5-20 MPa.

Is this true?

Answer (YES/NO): NO